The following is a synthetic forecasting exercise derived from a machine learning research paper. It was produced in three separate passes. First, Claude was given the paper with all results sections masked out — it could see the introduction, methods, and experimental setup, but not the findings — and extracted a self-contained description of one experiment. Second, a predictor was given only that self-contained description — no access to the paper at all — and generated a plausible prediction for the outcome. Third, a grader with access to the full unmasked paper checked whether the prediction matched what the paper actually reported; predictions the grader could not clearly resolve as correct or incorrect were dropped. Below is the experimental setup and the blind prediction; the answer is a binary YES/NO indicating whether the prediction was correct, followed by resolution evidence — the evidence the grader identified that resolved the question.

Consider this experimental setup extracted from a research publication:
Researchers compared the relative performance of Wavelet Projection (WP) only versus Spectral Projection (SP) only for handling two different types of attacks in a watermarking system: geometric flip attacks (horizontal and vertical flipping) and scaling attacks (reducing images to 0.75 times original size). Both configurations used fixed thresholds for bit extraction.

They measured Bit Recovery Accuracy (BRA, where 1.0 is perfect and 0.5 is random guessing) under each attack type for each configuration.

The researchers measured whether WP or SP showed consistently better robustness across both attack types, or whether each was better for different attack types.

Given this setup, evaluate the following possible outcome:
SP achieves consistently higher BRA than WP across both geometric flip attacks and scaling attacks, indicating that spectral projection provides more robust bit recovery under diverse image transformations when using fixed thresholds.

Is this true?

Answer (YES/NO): YES